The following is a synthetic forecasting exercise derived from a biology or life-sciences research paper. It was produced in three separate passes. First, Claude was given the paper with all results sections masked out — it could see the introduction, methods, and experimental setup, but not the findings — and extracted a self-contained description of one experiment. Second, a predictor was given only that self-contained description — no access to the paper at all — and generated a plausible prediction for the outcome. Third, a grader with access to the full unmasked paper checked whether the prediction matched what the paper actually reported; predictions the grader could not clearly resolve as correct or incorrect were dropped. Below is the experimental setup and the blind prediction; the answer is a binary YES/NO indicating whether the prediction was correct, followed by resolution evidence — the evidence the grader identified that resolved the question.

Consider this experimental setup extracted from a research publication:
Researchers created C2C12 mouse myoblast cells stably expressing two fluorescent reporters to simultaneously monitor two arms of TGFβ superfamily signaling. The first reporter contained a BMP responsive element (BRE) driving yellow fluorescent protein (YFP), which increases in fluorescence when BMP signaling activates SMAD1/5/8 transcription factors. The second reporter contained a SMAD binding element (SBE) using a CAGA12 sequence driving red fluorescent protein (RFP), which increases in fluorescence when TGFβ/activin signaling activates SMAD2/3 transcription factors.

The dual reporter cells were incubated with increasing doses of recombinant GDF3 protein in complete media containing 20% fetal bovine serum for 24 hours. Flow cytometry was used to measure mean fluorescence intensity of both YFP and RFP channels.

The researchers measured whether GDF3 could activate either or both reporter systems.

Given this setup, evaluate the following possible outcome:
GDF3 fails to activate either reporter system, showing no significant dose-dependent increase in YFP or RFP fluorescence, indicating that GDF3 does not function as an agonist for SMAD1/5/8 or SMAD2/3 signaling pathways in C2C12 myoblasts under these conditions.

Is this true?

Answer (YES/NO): NO